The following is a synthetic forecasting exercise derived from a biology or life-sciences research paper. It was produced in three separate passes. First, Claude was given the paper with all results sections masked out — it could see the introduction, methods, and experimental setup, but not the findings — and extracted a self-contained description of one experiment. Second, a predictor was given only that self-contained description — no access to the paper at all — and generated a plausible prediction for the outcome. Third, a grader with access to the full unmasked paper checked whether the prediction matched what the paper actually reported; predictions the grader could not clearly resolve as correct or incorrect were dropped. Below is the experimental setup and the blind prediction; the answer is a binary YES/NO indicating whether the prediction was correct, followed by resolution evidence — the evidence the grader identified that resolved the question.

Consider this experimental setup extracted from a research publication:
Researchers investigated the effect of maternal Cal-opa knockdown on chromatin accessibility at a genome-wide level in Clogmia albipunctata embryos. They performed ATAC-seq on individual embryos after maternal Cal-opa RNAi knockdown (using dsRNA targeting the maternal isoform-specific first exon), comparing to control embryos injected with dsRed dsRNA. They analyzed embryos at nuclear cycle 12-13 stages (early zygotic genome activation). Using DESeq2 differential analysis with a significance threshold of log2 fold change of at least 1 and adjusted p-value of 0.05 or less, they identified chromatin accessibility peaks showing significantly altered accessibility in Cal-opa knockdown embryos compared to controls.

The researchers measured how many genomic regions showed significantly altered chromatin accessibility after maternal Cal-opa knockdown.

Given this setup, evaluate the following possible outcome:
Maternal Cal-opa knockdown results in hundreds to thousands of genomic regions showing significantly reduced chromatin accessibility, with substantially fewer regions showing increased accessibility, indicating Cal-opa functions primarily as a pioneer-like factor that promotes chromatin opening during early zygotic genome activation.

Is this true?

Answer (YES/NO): NO